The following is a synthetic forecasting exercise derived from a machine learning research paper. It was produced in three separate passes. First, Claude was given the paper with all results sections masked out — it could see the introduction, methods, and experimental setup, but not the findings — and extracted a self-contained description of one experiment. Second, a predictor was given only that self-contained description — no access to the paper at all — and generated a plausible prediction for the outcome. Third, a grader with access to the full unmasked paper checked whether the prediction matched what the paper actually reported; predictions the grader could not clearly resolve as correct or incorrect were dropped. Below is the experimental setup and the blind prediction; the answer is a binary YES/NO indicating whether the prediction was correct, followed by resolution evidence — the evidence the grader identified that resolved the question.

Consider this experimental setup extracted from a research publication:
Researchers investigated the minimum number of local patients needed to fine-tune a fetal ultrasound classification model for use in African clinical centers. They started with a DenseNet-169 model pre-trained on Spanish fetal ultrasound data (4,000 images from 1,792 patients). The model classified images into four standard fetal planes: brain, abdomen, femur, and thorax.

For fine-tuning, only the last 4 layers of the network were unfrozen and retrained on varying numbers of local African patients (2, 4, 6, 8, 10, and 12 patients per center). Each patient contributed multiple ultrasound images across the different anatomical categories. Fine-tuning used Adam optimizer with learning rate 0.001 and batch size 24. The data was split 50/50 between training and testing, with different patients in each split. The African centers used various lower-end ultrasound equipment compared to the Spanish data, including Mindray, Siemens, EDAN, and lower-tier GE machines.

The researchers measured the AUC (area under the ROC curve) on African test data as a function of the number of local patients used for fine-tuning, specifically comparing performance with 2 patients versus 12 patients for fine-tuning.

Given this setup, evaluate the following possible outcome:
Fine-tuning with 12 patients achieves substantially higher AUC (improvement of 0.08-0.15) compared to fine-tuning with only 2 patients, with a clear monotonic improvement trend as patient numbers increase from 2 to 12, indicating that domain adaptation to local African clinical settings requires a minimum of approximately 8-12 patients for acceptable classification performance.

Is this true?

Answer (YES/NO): NO